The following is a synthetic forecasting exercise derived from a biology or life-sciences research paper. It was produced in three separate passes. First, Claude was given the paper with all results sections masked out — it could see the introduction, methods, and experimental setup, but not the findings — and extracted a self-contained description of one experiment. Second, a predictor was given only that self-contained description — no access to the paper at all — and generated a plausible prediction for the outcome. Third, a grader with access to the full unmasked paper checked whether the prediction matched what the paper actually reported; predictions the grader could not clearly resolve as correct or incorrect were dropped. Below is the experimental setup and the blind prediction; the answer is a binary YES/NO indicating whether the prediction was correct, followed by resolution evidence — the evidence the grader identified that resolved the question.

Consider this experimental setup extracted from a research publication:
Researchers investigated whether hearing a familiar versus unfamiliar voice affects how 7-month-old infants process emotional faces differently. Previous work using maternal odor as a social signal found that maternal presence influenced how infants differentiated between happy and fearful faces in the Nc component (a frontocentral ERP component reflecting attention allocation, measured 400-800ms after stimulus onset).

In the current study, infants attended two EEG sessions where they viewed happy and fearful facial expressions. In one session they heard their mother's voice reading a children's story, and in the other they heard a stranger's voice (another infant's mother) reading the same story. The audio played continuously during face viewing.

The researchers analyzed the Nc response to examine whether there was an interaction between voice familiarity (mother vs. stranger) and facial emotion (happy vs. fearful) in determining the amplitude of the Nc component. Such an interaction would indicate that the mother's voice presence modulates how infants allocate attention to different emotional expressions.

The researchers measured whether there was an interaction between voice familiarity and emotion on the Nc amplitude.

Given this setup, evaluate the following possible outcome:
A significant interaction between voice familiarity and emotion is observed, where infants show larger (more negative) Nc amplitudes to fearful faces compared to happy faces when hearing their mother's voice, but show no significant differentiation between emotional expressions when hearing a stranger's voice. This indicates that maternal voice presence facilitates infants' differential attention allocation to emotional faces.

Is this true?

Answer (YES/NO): NO